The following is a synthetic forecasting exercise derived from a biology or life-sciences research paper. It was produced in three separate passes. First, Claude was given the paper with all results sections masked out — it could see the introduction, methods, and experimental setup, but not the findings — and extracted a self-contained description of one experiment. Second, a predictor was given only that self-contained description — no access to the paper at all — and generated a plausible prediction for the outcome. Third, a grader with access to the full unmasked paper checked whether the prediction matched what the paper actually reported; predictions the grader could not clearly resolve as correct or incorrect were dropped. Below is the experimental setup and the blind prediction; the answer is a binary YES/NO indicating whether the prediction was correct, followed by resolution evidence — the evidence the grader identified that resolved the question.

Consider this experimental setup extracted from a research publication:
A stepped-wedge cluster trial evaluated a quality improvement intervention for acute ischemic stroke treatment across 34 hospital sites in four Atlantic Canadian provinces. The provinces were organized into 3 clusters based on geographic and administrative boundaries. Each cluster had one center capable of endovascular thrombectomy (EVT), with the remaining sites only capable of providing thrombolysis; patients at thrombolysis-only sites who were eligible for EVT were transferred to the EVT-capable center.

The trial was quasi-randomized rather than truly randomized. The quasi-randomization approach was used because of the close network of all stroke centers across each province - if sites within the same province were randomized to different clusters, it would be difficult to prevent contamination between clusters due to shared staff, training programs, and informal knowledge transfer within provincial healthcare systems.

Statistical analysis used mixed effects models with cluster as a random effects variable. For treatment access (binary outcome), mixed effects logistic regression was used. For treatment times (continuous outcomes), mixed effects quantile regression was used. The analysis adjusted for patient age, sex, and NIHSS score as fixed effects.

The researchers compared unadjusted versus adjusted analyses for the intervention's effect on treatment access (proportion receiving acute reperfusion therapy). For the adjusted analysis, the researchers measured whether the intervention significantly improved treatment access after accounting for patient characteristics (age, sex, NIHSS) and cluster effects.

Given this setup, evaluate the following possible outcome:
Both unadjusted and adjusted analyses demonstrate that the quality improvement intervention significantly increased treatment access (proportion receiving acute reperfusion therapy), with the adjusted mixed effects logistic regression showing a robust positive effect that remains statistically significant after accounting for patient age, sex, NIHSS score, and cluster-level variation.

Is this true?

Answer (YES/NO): NO